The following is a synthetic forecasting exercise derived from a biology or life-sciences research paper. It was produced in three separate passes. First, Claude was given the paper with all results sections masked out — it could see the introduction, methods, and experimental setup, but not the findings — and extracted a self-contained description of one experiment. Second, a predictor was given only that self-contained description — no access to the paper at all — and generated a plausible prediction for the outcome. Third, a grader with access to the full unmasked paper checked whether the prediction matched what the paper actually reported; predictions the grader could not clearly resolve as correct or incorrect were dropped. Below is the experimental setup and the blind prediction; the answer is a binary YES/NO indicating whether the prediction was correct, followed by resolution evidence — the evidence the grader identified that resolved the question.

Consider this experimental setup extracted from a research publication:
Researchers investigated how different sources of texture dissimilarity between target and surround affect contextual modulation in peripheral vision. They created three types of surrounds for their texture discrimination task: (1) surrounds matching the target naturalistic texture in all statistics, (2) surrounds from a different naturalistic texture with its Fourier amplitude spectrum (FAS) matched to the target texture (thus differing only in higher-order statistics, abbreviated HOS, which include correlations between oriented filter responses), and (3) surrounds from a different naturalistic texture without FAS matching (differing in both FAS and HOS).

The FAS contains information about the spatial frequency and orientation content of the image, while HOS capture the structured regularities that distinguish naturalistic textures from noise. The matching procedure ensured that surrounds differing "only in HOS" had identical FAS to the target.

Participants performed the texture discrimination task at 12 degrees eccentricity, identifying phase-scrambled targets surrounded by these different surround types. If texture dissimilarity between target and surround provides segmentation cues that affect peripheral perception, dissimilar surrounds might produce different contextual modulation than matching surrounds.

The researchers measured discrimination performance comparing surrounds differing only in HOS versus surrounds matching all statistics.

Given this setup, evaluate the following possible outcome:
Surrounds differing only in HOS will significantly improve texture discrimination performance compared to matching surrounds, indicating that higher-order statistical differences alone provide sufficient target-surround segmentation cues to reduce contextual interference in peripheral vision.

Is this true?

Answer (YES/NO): NO